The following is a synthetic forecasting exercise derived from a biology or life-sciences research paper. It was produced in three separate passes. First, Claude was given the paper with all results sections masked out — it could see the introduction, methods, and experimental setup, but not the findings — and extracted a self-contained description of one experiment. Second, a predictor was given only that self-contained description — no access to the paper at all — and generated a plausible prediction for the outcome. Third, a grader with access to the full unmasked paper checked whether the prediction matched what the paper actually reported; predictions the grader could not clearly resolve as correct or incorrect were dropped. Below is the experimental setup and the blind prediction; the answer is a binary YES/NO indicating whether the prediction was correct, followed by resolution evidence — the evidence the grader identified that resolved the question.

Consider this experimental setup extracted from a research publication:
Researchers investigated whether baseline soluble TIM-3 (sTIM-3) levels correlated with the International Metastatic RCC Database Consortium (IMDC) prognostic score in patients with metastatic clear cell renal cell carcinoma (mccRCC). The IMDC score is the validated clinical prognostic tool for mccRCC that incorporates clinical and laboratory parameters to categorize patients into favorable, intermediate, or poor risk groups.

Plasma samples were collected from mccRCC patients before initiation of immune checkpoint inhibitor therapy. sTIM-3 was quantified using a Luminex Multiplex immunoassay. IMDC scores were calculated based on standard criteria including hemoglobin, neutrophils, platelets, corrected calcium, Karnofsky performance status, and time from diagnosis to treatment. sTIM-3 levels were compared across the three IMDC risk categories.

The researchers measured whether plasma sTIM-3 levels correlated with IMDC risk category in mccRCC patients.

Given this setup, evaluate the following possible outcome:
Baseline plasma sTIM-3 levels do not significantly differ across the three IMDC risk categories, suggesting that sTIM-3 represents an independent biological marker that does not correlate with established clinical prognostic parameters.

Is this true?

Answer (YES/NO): YES